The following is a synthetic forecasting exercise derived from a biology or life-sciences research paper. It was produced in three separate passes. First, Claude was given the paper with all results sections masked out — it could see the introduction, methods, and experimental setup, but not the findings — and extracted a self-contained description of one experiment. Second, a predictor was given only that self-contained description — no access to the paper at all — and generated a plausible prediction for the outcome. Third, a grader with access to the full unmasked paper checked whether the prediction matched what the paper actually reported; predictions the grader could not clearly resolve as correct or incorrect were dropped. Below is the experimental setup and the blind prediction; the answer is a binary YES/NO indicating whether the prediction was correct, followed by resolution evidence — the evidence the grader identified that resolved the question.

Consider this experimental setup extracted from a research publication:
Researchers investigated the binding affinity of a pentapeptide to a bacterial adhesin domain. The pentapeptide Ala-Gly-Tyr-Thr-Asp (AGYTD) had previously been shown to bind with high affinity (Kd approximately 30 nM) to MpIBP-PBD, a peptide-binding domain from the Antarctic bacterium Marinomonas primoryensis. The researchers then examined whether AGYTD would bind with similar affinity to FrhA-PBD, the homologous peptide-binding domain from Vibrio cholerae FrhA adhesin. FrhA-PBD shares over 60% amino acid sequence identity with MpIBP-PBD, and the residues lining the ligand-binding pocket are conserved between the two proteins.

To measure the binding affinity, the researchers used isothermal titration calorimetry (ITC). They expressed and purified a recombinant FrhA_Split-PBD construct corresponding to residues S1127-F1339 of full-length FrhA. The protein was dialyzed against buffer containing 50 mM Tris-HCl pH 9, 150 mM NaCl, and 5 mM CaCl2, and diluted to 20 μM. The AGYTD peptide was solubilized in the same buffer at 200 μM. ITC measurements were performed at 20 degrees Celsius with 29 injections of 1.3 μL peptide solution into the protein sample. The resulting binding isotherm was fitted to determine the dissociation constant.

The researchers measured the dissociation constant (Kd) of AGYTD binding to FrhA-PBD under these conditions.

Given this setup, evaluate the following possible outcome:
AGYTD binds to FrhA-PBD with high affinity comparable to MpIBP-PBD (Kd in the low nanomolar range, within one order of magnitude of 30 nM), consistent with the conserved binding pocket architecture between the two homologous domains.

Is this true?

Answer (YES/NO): NO